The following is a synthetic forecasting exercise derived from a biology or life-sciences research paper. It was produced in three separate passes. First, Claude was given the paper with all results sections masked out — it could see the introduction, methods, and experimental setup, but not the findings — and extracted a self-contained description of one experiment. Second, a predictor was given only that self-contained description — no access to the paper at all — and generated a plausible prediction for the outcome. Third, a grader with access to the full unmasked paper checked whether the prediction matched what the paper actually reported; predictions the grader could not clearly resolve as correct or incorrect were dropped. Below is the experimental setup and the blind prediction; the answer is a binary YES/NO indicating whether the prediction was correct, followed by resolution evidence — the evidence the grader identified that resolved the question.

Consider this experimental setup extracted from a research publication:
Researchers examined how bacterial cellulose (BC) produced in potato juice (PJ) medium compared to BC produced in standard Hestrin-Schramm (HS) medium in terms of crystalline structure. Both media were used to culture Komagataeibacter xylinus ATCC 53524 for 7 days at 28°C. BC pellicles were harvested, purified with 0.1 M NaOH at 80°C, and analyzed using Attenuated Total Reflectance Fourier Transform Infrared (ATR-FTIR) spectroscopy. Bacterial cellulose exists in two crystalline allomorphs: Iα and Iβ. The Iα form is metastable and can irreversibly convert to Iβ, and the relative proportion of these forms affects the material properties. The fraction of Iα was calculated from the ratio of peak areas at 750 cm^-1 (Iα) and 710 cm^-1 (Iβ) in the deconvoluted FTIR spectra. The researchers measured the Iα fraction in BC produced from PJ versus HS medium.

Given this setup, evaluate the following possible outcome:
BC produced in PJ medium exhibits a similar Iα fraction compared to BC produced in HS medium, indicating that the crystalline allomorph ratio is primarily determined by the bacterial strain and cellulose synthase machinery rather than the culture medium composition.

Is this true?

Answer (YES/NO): YES